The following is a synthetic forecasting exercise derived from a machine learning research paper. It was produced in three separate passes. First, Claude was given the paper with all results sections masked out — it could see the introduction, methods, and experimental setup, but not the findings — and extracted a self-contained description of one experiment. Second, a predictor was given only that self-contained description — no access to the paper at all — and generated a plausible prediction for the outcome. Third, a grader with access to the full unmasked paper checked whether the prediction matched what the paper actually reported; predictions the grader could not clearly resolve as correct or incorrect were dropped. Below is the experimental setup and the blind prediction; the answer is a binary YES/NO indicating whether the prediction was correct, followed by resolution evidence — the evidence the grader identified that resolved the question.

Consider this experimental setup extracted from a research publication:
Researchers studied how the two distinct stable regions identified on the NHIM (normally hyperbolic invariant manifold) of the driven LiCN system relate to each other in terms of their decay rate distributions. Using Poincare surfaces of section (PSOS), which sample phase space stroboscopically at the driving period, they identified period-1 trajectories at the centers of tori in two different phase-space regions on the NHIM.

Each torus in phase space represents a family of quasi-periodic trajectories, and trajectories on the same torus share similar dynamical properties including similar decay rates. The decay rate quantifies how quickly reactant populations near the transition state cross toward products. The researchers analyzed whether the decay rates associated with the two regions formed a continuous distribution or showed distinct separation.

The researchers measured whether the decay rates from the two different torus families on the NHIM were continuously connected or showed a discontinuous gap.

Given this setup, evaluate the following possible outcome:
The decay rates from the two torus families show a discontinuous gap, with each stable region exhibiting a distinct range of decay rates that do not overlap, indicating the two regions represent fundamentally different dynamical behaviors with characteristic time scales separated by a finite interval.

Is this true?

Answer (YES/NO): YES